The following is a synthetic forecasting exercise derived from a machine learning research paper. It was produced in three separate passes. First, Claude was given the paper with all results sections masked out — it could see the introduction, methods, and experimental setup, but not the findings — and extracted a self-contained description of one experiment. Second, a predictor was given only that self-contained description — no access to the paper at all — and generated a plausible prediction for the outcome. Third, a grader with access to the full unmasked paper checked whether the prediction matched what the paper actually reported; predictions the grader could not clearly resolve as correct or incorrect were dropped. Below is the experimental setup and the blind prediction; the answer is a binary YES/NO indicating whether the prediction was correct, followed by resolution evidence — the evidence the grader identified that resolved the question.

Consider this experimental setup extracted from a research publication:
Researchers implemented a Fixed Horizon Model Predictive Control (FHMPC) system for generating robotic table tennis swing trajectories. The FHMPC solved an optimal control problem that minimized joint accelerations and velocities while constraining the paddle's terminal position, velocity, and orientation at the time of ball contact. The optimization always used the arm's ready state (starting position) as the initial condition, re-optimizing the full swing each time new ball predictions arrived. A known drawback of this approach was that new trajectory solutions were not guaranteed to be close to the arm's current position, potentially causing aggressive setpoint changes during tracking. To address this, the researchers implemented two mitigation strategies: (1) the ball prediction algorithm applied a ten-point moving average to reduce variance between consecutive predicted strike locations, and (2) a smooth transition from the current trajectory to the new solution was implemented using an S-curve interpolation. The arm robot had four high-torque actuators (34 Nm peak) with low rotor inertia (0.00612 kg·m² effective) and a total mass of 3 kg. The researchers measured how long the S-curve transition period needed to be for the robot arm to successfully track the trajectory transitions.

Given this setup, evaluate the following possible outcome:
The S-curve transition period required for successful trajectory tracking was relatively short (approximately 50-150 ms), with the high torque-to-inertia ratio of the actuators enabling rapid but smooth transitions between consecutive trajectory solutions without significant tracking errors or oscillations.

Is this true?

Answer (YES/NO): NO